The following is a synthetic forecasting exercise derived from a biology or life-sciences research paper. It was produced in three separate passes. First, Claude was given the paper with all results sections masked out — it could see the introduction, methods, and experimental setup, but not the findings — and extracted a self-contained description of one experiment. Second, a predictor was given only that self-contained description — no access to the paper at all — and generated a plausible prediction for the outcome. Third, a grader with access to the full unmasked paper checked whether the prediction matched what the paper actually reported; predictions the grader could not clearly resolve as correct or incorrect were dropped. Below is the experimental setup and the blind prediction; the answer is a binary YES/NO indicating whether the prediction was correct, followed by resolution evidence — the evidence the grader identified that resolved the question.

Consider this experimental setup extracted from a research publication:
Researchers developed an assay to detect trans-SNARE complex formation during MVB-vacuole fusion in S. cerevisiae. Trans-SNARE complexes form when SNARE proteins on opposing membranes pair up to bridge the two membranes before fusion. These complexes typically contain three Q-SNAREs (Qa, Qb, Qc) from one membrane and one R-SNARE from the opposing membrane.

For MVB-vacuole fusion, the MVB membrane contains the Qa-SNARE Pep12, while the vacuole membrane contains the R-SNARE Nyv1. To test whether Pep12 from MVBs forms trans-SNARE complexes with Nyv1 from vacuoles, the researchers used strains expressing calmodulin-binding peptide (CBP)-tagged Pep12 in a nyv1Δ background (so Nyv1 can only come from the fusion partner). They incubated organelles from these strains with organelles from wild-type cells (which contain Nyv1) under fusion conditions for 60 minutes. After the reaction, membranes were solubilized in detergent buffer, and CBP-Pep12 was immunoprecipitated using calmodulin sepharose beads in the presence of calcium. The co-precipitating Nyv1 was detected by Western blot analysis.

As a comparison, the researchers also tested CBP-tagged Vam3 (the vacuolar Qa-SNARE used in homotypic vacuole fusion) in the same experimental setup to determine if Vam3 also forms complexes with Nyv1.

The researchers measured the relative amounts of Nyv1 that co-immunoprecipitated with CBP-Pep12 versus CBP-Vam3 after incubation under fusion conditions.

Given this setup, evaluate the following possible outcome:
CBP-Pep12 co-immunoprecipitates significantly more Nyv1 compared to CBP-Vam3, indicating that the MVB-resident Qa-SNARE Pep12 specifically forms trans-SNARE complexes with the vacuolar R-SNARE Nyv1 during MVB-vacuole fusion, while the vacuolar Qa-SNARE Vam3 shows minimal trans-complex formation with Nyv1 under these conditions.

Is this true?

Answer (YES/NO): NO